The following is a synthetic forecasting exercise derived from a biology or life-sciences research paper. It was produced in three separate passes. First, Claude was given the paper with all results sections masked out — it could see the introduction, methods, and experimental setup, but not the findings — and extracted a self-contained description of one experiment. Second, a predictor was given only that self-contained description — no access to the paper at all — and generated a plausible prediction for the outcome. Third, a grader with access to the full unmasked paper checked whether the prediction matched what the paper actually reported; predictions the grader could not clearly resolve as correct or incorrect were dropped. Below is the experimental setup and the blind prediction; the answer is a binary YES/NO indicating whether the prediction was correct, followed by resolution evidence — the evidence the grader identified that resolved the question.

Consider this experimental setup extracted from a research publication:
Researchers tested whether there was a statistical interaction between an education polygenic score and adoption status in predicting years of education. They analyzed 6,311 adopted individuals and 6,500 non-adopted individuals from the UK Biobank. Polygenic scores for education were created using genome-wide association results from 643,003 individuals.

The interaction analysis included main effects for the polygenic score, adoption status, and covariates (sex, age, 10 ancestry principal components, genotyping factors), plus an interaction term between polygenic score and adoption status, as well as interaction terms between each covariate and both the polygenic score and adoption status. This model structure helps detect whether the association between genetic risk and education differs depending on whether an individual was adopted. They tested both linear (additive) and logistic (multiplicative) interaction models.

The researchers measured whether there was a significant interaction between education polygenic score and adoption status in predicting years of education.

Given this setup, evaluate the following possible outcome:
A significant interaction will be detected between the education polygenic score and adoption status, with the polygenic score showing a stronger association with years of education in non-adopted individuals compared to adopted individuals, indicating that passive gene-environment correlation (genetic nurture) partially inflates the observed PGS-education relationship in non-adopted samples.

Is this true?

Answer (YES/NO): YES